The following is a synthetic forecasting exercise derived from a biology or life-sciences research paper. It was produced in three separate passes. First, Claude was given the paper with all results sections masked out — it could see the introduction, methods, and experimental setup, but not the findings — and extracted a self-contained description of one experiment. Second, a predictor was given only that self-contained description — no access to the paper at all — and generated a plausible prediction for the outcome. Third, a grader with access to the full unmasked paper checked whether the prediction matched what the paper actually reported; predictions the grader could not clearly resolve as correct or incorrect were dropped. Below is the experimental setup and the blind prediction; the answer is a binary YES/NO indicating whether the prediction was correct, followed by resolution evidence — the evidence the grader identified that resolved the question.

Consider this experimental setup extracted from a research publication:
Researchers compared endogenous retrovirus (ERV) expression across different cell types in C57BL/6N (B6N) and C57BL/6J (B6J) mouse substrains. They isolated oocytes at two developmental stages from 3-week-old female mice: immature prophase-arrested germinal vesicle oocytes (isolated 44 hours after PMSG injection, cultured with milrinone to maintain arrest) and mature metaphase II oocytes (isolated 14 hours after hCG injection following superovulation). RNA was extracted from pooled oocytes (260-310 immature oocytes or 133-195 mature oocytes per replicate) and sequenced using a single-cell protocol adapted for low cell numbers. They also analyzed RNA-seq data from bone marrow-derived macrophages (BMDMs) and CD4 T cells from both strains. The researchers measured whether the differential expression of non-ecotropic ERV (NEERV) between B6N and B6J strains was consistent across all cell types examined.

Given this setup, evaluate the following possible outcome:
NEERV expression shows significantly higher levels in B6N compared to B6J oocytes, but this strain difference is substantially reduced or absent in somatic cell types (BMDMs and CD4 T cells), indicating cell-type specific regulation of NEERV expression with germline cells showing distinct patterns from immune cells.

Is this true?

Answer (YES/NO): NO